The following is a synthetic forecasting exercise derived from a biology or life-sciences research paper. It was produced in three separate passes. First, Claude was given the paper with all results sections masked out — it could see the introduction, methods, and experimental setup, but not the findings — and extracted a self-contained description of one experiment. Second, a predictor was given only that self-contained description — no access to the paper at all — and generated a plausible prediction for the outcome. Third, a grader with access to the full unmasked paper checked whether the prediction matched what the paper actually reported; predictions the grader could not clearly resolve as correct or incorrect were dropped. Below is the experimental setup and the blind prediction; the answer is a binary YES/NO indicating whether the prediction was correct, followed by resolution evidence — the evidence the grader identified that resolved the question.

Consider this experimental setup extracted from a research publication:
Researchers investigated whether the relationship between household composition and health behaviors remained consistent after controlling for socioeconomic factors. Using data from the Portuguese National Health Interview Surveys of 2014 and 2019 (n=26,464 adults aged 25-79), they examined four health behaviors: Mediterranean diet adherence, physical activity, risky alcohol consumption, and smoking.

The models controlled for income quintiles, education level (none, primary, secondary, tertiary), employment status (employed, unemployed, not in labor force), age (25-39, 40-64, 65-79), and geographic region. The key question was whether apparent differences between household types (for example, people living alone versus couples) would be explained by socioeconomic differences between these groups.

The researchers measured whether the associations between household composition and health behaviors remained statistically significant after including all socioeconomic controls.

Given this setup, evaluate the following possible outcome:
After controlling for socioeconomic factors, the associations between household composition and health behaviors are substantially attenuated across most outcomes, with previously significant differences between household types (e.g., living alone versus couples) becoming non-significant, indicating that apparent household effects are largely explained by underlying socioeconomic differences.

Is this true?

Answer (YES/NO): NO